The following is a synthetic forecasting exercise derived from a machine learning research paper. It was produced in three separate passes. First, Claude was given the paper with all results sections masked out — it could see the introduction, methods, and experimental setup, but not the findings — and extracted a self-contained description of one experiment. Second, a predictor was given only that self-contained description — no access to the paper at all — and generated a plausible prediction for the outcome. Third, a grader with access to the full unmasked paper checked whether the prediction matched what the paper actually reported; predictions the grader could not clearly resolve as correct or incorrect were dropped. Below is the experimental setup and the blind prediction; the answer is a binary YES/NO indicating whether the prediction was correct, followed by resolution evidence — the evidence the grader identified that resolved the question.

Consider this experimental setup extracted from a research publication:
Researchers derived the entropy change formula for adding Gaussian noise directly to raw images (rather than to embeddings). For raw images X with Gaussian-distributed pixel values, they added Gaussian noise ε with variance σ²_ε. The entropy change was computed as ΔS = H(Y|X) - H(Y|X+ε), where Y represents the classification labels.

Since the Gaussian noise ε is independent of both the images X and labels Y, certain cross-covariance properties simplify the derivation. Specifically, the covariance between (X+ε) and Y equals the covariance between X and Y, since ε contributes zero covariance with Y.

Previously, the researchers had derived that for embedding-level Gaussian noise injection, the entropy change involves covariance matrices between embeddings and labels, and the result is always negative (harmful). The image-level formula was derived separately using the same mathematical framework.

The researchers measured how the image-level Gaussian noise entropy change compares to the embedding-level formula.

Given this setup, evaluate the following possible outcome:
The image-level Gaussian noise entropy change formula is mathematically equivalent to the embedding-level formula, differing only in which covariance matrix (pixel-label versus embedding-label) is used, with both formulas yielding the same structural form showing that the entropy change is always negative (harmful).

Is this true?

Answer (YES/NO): NO